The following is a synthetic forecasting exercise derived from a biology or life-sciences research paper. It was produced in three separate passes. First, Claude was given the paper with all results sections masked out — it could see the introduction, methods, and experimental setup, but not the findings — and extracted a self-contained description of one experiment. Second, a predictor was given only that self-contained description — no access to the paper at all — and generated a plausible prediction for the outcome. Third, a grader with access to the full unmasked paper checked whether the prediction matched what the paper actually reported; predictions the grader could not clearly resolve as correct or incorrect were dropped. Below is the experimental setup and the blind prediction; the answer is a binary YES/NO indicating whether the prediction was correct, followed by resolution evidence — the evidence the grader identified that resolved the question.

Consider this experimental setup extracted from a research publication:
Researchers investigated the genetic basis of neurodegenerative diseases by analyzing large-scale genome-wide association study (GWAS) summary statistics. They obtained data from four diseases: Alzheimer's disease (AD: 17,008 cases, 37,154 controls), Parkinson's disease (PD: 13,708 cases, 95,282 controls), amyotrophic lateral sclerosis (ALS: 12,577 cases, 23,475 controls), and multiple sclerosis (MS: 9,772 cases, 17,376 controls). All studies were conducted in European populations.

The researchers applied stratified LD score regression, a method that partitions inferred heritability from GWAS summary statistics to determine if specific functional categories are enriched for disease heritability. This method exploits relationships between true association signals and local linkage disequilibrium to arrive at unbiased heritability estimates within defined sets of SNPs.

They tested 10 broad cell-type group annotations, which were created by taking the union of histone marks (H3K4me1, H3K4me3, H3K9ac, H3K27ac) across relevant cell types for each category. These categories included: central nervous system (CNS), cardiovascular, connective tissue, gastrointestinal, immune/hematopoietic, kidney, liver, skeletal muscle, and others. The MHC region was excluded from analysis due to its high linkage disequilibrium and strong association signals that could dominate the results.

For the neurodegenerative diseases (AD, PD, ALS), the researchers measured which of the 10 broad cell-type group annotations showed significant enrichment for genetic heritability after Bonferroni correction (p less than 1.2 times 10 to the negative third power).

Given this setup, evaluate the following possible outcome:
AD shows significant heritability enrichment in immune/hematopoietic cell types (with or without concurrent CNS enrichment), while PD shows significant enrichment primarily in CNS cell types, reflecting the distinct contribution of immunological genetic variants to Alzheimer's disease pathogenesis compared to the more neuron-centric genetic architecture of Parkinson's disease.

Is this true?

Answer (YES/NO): NO